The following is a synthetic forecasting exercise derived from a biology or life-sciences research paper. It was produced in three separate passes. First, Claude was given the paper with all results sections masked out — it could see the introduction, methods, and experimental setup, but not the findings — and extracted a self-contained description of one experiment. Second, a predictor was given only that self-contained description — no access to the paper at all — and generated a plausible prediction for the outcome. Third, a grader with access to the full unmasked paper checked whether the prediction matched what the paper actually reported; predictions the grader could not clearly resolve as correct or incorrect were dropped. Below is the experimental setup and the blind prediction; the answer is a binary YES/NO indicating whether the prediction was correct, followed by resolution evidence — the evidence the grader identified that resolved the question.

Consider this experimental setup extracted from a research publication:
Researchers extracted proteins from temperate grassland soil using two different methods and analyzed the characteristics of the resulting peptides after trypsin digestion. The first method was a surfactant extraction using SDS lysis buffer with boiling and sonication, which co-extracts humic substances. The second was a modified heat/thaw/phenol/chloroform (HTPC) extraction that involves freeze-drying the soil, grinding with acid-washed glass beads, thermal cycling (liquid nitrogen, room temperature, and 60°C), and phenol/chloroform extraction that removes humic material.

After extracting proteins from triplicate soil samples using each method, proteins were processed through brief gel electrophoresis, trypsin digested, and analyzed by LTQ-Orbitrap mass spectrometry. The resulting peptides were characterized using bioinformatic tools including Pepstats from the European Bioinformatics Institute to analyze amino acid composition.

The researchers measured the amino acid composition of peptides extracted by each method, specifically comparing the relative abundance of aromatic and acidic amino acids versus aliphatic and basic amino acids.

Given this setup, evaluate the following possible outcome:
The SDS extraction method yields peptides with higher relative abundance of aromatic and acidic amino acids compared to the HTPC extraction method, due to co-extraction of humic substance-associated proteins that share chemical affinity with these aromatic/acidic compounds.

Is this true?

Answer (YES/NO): NO